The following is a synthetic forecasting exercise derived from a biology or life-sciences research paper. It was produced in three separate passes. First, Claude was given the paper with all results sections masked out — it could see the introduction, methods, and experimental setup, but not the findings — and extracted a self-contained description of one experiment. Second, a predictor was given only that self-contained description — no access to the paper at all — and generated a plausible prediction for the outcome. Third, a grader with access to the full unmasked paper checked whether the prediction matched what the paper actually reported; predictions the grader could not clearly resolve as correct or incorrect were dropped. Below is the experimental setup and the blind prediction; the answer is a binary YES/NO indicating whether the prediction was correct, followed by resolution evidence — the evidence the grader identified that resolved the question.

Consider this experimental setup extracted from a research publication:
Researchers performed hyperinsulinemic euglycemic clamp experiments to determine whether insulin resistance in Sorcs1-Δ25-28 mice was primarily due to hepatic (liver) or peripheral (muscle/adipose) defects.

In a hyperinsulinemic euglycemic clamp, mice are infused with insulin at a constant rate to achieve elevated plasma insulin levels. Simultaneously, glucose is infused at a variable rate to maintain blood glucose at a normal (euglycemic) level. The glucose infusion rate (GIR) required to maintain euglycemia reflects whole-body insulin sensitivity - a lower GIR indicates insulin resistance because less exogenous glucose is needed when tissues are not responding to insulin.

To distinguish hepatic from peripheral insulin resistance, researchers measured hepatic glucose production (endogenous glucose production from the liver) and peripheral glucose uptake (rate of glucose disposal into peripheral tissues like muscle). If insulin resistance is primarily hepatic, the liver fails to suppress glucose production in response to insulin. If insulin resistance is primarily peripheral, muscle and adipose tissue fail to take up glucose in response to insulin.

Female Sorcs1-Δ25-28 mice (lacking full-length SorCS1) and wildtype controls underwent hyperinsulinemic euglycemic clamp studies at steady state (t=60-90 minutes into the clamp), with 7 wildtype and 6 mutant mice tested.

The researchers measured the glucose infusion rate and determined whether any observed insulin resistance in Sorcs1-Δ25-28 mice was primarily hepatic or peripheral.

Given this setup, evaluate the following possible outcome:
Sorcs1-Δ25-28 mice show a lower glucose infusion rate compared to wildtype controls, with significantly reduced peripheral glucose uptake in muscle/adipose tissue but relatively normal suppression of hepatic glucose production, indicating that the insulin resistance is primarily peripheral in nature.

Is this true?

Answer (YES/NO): YES